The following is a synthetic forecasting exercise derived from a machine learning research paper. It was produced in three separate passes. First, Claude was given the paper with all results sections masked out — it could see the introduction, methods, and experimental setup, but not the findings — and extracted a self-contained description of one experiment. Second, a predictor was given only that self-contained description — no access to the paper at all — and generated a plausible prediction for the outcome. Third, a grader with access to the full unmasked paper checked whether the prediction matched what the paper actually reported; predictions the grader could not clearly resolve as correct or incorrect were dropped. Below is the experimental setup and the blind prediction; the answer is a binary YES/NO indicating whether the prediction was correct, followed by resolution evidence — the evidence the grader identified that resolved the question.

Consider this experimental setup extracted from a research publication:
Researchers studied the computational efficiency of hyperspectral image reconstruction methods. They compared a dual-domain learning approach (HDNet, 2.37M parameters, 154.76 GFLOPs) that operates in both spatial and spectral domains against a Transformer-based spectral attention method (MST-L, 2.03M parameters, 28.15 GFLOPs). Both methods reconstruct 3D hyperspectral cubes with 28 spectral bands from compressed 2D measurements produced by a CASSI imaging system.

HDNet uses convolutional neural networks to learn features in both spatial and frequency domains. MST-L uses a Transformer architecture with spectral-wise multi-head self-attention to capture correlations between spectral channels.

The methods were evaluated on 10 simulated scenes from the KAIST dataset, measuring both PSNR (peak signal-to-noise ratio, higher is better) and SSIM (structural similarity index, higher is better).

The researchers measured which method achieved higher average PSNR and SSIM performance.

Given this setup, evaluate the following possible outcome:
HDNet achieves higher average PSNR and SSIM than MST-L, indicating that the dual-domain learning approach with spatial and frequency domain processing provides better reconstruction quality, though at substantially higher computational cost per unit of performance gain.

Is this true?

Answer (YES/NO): NO